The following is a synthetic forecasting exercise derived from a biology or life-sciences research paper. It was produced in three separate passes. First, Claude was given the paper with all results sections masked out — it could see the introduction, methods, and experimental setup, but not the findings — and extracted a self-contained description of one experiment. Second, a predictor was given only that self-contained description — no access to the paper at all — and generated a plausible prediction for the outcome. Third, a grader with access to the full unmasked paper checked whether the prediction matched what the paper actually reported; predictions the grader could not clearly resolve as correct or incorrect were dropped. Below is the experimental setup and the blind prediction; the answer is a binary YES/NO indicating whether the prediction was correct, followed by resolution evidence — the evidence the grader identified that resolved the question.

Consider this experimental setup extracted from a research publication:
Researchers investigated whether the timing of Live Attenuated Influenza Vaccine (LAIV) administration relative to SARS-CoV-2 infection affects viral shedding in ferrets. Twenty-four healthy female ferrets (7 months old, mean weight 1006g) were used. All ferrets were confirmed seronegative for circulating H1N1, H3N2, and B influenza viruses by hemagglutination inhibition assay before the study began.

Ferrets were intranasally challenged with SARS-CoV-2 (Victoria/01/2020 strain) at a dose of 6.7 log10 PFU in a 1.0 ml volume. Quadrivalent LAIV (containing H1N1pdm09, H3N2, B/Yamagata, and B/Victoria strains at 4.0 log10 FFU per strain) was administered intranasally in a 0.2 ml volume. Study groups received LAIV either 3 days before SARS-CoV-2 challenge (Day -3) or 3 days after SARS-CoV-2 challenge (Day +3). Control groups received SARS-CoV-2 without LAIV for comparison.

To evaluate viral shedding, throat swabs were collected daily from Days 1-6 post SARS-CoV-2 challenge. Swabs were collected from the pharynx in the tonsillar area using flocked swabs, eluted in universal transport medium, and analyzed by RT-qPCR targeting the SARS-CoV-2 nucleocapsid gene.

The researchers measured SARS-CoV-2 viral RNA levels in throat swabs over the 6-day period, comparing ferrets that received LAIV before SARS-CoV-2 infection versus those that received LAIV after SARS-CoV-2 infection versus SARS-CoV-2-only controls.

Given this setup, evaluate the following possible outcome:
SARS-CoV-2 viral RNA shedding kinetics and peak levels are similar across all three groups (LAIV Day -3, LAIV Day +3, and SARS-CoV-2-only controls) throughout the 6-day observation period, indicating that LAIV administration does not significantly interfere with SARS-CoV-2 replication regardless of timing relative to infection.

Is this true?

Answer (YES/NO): NO